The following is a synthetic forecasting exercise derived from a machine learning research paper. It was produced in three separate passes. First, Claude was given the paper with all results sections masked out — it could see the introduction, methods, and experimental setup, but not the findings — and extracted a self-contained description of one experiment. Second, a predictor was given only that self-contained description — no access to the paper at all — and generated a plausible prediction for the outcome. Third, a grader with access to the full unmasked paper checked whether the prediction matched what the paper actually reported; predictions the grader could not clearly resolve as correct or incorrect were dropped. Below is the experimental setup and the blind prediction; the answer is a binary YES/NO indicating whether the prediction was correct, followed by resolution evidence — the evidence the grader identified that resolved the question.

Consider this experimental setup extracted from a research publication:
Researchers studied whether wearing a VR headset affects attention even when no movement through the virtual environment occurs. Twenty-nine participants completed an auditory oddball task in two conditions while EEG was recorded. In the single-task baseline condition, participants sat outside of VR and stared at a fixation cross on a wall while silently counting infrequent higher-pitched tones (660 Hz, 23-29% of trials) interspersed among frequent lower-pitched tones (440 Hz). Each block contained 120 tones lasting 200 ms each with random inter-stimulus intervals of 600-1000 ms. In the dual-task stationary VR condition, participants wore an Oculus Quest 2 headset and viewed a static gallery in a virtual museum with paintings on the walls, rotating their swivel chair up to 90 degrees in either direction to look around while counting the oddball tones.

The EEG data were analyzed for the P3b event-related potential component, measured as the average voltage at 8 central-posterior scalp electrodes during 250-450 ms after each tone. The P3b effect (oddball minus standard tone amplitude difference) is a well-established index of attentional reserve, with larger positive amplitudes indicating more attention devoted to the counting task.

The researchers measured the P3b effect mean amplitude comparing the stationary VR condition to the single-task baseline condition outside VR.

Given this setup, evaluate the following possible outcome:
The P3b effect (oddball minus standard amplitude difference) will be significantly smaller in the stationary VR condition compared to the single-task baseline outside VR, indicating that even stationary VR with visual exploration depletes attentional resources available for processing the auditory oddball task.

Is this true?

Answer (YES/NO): NO